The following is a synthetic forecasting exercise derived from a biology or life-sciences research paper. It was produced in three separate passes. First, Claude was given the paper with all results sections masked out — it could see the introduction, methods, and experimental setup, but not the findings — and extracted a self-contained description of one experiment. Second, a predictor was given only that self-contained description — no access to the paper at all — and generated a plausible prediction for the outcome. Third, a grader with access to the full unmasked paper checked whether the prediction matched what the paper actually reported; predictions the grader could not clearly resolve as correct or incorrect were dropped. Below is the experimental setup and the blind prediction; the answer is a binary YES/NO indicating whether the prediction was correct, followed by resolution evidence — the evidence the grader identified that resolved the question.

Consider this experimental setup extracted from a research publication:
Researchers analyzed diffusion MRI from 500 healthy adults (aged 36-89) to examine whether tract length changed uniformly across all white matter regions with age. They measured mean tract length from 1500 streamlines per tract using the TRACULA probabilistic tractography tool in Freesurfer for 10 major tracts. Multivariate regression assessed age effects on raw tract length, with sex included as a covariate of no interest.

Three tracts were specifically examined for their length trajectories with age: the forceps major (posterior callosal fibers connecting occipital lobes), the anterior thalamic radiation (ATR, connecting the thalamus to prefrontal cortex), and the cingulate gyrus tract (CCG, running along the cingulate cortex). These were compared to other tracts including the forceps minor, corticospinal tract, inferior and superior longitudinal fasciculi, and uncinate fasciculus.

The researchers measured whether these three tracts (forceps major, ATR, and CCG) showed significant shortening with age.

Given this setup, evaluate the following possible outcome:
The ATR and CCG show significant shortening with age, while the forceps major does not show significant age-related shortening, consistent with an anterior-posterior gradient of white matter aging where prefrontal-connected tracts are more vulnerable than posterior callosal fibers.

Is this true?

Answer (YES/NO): NO